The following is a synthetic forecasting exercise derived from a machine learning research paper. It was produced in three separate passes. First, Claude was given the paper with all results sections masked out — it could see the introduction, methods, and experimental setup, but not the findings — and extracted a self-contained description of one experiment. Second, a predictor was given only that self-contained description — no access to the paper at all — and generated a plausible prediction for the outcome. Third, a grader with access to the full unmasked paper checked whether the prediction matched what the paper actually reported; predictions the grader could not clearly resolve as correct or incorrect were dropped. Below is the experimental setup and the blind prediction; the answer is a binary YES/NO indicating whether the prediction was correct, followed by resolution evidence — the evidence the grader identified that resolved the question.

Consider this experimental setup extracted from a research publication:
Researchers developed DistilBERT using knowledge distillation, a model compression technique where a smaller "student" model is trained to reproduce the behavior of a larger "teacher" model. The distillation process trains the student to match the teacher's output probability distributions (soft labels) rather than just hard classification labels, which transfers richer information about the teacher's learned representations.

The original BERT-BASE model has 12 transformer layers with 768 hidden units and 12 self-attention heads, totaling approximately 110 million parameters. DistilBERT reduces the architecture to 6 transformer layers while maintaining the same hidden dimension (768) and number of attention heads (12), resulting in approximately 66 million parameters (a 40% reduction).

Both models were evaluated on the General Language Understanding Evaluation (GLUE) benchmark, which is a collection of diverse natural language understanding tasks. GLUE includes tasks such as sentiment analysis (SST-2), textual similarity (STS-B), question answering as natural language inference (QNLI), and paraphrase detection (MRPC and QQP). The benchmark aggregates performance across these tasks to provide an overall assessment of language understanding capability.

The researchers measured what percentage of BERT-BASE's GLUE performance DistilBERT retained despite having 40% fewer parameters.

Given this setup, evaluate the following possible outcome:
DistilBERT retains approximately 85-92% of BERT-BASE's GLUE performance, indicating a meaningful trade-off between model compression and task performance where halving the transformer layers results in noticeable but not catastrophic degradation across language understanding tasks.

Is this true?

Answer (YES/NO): NO